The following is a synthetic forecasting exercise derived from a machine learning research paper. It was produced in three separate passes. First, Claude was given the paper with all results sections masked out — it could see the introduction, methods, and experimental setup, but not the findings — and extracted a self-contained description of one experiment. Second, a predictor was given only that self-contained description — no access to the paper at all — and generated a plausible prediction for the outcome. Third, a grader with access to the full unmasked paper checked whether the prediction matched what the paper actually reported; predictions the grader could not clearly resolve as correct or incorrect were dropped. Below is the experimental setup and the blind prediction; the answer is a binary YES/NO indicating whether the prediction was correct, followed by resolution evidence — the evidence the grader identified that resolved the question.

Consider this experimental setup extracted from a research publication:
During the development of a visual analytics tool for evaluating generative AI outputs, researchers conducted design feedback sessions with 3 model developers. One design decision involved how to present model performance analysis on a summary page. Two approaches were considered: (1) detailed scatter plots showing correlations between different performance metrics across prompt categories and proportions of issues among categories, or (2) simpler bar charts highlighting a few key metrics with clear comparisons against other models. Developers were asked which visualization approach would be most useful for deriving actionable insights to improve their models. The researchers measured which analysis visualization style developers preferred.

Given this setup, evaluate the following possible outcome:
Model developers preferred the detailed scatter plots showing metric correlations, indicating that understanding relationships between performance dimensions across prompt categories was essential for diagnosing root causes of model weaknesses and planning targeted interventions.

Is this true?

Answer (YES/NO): NO